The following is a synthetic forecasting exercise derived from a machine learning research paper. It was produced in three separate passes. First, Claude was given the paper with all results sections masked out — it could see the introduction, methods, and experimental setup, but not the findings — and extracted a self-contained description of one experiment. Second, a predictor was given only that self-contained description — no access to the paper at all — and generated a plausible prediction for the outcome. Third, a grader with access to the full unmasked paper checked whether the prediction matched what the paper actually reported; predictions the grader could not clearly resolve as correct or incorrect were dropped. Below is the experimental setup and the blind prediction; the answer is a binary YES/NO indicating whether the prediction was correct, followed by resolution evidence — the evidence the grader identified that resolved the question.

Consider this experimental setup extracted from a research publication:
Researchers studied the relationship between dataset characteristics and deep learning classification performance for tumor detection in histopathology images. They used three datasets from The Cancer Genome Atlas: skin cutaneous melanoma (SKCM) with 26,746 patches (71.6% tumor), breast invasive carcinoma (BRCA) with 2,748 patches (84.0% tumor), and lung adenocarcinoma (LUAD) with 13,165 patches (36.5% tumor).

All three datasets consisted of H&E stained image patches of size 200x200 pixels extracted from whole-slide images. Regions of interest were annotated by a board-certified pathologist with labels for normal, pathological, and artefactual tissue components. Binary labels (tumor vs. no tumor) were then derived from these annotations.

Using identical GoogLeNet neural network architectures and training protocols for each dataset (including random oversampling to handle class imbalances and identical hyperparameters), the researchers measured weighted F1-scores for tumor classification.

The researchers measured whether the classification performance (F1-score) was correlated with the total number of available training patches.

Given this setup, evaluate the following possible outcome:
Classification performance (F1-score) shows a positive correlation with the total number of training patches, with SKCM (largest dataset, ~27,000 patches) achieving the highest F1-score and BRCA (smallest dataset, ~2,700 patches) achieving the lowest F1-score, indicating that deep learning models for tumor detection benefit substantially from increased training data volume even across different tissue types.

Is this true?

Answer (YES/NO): NO